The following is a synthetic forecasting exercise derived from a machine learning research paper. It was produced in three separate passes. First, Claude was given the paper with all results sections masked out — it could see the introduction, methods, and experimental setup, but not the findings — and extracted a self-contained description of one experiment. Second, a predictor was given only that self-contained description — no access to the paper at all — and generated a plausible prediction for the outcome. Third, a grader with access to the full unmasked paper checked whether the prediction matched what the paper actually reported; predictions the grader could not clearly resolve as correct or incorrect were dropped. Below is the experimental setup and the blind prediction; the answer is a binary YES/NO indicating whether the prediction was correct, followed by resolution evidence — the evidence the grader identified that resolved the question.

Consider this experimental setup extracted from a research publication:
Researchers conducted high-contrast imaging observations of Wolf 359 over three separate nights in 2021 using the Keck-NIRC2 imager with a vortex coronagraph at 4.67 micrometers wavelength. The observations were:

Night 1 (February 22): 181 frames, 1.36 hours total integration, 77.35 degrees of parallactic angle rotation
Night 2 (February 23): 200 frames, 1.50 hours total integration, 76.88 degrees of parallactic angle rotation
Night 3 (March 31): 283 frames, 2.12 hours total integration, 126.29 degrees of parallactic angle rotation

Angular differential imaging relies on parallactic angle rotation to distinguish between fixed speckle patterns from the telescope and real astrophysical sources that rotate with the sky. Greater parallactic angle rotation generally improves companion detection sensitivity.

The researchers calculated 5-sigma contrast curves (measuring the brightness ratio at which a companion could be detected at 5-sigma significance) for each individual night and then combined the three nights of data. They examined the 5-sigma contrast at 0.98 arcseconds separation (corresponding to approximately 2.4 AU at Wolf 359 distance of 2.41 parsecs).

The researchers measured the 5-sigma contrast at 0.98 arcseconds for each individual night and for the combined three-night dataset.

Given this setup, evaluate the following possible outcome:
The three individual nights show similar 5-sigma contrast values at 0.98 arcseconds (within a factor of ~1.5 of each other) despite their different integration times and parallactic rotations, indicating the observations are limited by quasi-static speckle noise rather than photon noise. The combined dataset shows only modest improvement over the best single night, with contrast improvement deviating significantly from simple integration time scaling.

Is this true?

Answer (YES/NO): NO